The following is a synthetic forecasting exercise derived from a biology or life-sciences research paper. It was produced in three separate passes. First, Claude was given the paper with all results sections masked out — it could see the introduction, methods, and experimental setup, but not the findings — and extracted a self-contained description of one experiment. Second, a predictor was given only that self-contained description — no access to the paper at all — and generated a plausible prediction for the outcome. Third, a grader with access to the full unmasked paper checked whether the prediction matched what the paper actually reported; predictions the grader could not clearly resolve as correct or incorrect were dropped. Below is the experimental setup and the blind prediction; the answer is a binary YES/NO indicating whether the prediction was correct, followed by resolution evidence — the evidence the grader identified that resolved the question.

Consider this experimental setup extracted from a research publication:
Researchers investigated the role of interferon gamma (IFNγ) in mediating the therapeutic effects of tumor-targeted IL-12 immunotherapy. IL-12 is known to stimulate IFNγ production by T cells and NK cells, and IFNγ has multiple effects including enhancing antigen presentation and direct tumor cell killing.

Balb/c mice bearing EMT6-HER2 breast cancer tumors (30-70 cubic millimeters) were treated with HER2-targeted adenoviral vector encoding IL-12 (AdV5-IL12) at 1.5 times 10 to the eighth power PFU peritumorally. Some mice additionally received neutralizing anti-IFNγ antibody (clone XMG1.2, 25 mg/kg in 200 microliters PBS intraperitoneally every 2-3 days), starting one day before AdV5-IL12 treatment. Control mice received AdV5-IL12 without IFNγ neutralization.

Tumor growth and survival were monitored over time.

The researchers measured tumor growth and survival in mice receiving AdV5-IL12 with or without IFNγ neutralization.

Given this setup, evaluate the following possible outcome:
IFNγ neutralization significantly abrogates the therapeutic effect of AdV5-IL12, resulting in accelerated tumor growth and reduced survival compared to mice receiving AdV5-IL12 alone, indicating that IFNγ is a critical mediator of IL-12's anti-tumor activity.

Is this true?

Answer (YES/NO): YES